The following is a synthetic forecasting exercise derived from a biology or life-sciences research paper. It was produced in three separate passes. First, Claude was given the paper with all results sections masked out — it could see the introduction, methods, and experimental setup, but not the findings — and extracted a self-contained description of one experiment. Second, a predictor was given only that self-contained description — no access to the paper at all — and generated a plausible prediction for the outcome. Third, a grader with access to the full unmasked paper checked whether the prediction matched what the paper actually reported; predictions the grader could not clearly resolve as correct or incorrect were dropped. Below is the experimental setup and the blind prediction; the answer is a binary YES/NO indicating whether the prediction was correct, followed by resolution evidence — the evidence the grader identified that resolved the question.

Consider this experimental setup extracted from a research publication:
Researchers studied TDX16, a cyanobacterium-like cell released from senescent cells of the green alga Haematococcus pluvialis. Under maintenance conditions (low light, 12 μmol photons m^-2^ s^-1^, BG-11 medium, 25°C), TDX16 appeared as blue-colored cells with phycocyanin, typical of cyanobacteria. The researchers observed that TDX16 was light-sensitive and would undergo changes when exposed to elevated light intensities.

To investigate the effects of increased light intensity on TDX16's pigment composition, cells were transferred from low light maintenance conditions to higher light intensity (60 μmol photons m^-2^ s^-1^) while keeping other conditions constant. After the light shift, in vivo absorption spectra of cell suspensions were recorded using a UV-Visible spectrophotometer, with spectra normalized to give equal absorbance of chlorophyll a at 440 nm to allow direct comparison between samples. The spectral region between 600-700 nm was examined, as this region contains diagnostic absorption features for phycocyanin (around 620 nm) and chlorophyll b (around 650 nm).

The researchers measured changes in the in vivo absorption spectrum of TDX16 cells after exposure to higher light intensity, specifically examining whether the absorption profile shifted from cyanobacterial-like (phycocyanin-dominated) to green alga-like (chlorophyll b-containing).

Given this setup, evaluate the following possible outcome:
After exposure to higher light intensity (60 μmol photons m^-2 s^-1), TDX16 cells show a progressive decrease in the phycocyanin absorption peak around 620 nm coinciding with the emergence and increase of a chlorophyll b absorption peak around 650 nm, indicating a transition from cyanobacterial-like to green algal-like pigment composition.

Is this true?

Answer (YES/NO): NO